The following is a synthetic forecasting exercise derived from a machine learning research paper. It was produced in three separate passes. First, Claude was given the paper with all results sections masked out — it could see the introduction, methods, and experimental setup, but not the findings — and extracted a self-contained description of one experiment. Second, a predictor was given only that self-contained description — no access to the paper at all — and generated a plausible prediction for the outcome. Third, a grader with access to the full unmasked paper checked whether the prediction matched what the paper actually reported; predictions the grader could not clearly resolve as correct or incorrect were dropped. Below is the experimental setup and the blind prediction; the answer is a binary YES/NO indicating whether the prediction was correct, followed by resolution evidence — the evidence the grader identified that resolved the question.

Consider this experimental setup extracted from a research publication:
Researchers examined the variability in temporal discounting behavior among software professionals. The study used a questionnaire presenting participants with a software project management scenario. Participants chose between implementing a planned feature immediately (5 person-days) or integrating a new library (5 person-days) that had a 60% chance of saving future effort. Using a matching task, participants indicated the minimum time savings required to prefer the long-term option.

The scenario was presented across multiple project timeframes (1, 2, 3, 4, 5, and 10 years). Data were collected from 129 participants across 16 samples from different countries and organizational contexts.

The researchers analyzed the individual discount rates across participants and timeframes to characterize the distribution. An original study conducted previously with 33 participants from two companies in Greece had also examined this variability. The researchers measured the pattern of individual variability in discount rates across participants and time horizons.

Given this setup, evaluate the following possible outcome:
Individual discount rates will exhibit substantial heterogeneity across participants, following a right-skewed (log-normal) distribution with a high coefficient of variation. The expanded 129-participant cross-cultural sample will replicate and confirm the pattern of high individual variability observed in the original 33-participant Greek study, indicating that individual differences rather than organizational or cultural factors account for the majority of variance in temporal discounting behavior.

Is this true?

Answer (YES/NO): NO